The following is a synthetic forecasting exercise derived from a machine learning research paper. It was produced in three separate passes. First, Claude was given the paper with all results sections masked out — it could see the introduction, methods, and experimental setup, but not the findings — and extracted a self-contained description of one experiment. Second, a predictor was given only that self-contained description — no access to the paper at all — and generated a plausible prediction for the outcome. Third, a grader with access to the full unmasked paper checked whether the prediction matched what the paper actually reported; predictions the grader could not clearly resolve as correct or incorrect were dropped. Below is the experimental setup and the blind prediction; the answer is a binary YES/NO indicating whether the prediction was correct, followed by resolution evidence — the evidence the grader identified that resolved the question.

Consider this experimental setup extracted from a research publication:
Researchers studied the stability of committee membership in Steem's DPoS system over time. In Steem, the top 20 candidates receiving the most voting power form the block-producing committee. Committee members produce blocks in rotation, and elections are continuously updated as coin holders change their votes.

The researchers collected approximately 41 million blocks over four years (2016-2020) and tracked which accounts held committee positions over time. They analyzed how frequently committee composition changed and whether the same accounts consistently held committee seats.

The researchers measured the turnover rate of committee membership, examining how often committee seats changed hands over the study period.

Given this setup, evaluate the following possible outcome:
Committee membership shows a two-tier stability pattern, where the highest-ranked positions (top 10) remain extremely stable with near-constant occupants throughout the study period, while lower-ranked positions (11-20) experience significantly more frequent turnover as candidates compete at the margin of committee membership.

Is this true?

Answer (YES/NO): NO